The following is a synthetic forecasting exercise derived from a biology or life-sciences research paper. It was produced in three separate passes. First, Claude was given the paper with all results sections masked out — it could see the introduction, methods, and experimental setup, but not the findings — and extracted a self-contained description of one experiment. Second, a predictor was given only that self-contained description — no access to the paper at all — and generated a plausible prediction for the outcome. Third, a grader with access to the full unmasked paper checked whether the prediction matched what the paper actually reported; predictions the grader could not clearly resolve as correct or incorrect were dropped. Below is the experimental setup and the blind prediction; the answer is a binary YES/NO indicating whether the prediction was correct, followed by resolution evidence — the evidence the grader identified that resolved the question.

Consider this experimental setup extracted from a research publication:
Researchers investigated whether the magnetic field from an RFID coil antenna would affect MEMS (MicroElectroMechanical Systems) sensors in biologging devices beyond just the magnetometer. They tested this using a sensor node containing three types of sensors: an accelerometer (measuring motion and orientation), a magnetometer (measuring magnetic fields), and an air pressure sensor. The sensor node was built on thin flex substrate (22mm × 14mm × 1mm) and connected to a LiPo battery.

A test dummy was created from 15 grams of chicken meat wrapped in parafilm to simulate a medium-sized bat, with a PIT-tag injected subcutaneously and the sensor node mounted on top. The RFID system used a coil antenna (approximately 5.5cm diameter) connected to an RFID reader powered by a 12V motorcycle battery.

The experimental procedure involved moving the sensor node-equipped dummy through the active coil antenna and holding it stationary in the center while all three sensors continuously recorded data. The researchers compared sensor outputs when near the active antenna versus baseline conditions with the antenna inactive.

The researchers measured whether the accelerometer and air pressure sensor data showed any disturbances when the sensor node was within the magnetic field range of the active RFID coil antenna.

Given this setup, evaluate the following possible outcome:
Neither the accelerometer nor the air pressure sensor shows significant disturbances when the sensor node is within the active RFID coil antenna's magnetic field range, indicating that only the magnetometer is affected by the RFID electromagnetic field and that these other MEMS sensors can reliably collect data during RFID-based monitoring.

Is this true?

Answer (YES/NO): YES